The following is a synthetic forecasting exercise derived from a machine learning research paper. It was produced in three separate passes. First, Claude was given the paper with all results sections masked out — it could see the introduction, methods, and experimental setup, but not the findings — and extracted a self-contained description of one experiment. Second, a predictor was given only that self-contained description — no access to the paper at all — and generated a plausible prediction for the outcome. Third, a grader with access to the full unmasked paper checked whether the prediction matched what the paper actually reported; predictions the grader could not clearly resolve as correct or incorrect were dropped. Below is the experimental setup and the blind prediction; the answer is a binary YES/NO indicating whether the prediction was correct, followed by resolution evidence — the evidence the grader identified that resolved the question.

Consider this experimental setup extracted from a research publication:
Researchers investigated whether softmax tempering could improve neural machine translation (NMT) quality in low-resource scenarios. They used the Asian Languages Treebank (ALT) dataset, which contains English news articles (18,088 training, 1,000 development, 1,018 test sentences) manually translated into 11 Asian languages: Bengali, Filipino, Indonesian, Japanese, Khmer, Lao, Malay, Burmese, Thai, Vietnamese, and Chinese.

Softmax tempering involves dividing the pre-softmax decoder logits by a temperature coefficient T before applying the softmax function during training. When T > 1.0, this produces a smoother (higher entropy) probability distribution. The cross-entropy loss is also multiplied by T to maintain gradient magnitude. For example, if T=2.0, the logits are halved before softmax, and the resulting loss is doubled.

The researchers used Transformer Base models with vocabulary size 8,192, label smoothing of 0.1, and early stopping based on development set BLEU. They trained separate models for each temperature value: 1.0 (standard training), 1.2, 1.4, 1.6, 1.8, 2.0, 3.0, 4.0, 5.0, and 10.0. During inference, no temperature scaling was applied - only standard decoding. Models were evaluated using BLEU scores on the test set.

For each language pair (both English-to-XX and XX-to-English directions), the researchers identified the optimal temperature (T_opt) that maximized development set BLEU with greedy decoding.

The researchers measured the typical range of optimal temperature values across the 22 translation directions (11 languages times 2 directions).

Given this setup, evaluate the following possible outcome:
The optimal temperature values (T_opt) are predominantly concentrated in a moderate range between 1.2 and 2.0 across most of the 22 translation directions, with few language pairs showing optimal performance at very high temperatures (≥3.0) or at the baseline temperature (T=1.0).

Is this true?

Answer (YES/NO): NO